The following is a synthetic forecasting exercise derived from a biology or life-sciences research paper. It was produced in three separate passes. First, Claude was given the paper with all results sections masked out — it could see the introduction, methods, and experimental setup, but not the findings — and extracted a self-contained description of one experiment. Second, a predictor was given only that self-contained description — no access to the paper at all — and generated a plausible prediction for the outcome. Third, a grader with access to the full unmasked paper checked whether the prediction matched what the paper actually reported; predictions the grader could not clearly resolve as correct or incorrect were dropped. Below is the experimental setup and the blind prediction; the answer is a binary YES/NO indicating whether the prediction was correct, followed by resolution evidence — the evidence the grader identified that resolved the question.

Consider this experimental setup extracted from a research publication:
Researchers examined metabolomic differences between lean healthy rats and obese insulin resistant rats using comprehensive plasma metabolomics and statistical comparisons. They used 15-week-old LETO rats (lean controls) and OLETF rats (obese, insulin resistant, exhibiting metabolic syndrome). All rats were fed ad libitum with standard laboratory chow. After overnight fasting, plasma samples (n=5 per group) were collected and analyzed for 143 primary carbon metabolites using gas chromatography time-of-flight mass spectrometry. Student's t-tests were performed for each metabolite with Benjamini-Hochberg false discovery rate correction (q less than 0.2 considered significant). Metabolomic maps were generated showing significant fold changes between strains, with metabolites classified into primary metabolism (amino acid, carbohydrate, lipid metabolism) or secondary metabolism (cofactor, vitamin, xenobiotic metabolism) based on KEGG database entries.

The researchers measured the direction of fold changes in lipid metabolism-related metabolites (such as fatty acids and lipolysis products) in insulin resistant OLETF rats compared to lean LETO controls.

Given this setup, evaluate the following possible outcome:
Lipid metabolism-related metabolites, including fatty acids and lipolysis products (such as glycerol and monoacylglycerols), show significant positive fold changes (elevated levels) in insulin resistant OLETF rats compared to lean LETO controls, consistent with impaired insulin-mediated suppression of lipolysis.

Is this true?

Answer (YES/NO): NO